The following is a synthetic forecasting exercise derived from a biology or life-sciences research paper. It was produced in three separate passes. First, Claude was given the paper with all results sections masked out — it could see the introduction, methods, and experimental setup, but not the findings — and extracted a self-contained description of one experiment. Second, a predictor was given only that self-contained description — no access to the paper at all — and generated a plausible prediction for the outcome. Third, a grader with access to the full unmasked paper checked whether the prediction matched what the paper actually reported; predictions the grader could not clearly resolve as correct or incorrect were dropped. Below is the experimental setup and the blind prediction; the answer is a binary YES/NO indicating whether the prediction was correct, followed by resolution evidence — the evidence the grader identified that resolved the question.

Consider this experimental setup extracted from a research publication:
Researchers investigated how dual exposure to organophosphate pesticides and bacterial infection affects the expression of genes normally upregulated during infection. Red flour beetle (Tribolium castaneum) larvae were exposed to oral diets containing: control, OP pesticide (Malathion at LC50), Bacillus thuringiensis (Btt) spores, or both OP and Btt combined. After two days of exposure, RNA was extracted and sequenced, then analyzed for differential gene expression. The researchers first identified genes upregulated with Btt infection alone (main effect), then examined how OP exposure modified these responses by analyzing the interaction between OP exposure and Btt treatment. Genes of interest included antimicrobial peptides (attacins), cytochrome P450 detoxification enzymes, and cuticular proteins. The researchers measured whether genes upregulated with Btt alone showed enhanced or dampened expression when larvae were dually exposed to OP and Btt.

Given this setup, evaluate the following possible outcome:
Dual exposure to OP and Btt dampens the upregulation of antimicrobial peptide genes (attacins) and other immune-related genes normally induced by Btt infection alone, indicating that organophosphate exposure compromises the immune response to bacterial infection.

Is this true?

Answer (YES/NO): YES